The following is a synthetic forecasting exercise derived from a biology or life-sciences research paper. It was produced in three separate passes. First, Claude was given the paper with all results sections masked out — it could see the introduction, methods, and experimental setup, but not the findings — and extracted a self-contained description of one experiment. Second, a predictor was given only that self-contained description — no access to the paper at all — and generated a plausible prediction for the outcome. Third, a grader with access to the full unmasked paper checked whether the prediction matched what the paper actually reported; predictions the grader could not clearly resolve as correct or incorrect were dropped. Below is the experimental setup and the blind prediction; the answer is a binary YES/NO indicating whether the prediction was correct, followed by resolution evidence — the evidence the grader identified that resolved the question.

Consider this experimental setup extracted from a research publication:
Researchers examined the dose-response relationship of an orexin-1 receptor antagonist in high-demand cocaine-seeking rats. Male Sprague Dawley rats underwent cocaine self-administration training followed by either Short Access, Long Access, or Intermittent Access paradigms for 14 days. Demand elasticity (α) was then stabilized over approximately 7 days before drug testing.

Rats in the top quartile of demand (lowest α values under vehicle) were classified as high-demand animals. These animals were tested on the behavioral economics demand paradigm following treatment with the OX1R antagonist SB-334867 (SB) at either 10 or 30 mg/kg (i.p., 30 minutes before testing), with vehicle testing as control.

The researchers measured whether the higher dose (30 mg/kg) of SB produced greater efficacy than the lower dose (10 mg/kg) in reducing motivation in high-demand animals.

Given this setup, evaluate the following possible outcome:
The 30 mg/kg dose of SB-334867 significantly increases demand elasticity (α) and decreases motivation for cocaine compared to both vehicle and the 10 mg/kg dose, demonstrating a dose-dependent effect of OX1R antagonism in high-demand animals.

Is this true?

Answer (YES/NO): NO